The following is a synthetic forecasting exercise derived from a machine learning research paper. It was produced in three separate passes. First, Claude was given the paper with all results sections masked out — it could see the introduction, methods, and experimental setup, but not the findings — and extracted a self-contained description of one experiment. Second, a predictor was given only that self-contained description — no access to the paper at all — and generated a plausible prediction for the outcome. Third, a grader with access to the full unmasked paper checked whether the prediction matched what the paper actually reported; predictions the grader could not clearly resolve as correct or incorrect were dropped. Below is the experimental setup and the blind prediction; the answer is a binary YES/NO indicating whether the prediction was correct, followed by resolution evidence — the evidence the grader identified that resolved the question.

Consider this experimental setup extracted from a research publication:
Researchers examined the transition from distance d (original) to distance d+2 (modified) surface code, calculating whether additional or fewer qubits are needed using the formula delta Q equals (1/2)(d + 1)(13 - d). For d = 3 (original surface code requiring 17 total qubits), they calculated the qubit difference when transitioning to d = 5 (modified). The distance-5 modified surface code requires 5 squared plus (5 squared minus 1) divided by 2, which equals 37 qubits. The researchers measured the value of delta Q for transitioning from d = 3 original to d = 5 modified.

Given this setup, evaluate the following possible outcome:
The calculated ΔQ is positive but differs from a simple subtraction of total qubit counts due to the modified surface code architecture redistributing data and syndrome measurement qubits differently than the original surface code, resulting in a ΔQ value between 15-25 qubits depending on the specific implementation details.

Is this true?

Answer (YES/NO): NO